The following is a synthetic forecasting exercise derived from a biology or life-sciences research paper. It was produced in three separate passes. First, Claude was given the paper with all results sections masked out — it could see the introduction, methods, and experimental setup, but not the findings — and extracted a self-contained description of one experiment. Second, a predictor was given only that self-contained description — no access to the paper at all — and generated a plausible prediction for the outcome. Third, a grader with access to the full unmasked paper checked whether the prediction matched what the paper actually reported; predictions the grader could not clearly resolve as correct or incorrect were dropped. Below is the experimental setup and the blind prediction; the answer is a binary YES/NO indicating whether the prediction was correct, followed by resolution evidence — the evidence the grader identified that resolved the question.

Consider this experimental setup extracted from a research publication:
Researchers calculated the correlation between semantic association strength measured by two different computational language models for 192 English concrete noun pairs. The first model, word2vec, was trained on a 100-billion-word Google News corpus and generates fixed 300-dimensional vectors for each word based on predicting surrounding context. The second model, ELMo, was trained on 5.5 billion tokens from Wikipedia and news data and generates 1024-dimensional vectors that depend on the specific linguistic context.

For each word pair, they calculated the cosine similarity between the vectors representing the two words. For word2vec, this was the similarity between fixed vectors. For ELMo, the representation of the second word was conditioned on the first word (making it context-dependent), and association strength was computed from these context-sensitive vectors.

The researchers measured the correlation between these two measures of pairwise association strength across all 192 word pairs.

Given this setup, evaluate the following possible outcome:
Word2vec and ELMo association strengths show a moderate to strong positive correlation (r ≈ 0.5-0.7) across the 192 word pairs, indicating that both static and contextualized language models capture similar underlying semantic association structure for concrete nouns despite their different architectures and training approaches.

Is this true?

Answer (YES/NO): YES